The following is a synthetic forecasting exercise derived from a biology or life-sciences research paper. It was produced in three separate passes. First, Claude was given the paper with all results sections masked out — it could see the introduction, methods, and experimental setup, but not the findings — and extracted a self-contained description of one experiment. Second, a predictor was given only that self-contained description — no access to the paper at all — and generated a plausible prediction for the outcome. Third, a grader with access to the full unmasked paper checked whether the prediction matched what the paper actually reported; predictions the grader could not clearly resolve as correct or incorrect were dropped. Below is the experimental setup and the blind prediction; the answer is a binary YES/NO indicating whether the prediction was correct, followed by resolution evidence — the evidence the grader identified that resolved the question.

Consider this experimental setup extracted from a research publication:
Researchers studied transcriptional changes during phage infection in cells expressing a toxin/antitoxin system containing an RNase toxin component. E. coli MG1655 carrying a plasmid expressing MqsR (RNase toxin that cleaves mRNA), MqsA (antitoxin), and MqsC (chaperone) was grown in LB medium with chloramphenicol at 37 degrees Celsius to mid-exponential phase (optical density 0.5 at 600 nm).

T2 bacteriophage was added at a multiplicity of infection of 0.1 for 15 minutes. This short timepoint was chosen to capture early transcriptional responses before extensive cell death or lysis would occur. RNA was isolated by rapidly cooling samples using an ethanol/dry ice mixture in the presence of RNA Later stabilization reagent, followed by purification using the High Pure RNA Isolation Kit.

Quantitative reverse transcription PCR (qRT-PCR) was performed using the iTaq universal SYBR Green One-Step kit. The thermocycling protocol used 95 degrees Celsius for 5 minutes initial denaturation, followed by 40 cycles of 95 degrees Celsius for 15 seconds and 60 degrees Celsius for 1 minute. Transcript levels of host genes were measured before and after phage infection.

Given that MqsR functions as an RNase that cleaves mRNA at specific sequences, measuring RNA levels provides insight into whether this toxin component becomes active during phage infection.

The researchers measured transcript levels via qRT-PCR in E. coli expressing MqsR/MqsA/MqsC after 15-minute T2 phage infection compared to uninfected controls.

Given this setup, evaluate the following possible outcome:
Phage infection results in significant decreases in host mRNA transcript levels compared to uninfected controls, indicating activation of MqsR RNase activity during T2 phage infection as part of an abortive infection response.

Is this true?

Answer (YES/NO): NO